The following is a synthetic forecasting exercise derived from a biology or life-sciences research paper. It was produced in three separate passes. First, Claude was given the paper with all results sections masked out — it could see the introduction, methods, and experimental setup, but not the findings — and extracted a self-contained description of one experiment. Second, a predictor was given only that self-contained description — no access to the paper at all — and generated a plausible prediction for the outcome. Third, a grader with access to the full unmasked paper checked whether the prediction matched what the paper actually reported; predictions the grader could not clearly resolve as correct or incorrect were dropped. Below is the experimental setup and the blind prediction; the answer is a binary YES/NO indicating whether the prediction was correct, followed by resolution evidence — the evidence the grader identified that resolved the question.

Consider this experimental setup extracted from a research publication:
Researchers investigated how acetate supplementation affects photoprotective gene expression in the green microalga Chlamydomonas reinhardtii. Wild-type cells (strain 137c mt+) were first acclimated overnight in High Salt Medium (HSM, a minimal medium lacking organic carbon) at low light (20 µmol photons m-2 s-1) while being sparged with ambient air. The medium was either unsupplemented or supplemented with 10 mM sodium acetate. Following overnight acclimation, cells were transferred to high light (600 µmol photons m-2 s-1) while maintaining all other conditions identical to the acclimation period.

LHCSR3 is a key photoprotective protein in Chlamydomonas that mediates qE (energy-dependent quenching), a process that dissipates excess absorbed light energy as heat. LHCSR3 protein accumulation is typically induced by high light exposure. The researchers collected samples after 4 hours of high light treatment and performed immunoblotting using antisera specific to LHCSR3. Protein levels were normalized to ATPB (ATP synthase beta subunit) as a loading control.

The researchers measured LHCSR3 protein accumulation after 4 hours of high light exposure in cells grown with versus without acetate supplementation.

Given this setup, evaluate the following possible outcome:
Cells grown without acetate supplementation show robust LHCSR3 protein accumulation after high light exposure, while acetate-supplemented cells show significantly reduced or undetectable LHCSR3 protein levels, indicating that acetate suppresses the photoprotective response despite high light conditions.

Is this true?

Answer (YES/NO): YES